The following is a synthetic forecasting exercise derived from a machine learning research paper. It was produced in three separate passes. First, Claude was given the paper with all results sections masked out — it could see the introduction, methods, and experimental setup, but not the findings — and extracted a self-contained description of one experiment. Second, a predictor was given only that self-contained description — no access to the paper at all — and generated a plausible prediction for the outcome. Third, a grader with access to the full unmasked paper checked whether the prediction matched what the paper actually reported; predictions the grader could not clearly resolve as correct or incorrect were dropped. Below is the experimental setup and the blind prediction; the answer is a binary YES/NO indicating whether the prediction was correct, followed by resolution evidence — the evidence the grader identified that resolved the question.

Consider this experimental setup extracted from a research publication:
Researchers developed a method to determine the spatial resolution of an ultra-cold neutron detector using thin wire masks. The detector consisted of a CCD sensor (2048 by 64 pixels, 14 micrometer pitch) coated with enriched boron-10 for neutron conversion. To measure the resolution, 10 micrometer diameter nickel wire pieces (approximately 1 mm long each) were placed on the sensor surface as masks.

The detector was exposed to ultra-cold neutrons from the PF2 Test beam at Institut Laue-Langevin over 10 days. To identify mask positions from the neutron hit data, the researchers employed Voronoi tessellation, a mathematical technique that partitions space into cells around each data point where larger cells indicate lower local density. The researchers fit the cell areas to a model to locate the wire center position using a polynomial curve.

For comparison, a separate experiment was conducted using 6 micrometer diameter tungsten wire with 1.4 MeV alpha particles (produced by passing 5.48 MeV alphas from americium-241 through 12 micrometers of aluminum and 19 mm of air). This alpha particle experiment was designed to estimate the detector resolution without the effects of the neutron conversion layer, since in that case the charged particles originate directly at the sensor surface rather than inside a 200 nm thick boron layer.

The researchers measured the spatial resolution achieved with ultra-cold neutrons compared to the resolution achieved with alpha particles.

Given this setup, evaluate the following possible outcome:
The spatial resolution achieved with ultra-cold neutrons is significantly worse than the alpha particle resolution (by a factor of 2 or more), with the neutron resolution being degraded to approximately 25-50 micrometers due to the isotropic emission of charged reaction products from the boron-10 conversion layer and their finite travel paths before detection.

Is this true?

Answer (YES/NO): NO